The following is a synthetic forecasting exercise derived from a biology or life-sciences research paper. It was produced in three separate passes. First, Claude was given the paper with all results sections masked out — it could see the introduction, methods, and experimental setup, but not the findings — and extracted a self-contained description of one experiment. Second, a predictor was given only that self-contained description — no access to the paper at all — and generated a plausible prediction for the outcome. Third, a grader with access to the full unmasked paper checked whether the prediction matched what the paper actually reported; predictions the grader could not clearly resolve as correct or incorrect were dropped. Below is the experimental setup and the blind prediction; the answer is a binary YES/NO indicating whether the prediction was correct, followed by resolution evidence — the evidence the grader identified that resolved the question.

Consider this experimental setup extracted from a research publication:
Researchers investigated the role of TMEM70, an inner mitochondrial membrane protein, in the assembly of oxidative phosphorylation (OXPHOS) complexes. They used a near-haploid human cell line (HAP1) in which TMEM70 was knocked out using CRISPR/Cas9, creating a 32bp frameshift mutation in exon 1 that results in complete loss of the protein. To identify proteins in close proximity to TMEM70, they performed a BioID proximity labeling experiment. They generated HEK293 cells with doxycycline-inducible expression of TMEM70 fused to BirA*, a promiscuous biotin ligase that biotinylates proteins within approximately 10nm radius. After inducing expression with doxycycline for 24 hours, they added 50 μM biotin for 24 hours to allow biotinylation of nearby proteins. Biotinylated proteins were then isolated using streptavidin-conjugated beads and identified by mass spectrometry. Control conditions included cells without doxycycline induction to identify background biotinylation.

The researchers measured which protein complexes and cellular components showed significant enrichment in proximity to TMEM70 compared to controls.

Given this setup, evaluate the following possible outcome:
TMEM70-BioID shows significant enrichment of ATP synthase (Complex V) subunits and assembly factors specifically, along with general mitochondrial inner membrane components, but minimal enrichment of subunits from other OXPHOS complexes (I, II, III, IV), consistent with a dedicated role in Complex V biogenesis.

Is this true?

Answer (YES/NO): NO